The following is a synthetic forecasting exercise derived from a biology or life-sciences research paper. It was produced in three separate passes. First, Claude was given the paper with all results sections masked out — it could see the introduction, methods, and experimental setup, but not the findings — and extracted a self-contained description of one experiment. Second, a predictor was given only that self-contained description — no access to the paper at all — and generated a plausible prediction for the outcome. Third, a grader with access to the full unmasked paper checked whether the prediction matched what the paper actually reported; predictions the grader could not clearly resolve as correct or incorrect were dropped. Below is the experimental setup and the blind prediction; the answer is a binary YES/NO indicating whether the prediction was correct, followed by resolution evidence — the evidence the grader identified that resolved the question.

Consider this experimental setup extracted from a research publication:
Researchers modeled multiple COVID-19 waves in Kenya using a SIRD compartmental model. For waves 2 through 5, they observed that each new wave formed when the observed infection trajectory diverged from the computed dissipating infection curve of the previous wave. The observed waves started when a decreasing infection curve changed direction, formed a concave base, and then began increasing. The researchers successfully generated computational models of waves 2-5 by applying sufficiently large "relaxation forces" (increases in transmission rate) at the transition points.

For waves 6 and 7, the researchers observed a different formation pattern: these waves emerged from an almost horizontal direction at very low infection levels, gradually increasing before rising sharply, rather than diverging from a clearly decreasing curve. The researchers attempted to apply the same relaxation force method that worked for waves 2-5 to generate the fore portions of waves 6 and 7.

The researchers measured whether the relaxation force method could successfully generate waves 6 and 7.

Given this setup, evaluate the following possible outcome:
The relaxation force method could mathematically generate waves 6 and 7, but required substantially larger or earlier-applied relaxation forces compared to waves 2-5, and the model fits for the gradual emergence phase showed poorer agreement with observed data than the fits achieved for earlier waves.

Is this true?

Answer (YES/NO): NO